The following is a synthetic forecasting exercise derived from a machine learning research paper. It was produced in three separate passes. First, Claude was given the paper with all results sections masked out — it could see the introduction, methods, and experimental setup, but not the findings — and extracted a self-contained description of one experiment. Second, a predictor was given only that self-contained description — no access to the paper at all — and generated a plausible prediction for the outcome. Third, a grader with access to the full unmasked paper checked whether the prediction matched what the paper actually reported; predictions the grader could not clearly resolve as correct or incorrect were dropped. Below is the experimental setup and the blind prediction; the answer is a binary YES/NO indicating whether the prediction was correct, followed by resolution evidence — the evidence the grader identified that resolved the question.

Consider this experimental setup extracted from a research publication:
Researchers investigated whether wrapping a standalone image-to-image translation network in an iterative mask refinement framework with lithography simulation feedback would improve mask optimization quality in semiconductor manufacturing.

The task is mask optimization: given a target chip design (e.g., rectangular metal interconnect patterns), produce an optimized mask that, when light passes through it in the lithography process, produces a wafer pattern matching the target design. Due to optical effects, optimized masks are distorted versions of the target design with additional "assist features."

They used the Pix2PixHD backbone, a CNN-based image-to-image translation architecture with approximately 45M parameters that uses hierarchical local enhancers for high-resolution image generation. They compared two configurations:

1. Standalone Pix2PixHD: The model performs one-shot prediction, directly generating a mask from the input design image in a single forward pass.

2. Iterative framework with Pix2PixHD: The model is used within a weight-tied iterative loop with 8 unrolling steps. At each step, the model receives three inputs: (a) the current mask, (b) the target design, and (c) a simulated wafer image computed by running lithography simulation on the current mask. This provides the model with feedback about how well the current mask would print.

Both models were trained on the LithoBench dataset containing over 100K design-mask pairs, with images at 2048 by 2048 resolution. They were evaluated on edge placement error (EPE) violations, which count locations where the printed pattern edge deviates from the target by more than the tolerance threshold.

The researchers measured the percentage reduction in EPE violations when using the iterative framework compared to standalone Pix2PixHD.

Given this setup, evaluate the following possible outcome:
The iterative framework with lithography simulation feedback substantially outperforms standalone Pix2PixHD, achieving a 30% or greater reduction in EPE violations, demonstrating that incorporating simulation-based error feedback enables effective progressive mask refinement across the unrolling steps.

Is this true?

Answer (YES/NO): YES